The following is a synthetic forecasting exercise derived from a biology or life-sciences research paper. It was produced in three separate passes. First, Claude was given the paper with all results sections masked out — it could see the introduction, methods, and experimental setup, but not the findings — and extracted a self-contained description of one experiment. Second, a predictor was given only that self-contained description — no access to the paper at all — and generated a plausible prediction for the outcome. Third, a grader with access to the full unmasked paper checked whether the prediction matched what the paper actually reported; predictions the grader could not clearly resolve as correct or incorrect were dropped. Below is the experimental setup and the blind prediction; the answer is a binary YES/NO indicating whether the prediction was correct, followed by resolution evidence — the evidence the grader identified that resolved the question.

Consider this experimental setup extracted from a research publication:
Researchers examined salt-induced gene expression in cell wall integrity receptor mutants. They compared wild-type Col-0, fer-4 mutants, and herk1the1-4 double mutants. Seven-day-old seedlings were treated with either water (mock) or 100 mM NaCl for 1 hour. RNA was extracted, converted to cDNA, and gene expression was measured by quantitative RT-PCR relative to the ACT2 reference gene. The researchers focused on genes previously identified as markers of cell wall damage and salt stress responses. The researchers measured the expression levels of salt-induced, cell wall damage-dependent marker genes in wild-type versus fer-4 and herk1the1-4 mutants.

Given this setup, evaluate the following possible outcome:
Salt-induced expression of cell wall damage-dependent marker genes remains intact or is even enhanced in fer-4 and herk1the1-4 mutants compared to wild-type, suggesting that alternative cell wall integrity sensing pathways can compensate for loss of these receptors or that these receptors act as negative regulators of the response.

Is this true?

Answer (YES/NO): YES